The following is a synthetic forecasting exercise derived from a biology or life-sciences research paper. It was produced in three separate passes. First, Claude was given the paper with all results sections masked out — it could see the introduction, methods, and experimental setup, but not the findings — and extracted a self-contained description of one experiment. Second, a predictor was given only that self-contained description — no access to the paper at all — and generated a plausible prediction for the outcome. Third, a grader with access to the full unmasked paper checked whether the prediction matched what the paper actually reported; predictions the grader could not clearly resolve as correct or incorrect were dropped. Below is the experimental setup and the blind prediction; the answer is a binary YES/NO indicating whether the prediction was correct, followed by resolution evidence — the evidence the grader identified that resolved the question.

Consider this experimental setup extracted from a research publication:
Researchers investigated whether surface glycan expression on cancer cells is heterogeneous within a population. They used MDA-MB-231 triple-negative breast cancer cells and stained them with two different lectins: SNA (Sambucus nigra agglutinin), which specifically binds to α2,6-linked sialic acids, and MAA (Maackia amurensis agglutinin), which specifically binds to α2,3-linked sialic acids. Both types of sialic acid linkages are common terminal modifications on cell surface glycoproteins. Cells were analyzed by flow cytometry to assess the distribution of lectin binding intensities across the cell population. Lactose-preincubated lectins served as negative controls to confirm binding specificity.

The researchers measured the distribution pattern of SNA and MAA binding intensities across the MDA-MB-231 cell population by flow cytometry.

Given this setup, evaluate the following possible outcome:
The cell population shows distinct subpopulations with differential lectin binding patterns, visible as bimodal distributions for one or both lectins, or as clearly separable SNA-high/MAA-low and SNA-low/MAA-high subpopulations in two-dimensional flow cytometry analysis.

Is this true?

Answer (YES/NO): YES